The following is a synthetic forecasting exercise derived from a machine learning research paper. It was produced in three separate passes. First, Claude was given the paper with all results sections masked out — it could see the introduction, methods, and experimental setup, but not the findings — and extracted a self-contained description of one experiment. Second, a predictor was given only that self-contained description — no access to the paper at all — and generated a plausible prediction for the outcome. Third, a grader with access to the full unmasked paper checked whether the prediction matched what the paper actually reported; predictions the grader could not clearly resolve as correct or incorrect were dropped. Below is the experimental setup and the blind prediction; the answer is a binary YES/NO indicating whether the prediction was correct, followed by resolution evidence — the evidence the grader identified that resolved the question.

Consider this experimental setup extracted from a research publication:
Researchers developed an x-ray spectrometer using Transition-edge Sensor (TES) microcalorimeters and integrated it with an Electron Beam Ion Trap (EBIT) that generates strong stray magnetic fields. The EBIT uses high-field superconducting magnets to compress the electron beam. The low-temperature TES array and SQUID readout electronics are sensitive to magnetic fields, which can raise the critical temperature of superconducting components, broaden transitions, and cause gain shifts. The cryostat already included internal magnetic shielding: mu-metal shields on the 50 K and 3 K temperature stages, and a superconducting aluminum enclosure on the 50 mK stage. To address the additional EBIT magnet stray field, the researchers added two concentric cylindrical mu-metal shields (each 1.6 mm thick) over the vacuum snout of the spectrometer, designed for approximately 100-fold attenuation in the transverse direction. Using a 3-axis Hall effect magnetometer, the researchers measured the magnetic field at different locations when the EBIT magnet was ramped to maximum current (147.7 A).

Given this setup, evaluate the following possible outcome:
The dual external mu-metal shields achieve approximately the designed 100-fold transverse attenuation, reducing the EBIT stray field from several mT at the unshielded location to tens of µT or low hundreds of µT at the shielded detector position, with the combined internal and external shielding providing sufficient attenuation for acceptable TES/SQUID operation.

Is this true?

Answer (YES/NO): YES